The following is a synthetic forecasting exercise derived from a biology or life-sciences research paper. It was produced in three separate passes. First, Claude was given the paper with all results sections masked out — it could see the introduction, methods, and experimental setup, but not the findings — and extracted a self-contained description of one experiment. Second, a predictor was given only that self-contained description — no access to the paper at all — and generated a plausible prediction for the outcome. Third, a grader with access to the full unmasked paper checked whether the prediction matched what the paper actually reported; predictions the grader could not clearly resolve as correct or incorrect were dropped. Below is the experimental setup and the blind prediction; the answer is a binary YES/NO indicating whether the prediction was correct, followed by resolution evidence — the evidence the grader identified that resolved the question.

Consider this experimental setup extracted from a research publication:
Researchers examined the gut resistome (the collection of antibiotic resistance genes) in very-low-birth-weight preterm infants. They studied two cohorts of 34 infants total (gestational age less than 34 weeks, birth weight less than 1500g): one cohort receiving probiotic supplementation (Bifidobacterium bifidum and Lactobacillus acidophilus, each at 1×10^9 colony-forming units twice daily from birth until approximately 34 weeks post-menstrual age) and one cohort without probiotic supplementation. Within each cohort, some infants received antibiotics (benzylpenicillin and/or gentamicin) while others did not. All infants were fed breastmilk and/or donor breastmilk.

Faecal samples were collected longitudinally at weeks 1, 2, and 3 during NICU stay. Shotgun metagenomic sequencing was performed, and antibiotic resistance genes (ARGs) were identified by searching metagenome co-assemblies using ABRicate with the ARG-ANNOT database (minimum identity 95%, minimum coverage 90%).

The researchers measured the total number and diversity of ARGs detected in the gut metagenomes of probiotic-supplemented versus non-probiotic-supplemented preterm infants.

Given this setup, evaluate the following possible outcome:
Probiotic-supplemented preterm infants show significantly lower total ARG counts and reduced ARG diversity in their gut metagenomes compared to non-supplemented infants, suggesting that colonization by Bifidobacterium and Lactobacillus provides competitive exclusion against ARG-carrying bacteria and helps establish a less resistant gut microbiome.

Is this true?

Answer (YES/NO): YES